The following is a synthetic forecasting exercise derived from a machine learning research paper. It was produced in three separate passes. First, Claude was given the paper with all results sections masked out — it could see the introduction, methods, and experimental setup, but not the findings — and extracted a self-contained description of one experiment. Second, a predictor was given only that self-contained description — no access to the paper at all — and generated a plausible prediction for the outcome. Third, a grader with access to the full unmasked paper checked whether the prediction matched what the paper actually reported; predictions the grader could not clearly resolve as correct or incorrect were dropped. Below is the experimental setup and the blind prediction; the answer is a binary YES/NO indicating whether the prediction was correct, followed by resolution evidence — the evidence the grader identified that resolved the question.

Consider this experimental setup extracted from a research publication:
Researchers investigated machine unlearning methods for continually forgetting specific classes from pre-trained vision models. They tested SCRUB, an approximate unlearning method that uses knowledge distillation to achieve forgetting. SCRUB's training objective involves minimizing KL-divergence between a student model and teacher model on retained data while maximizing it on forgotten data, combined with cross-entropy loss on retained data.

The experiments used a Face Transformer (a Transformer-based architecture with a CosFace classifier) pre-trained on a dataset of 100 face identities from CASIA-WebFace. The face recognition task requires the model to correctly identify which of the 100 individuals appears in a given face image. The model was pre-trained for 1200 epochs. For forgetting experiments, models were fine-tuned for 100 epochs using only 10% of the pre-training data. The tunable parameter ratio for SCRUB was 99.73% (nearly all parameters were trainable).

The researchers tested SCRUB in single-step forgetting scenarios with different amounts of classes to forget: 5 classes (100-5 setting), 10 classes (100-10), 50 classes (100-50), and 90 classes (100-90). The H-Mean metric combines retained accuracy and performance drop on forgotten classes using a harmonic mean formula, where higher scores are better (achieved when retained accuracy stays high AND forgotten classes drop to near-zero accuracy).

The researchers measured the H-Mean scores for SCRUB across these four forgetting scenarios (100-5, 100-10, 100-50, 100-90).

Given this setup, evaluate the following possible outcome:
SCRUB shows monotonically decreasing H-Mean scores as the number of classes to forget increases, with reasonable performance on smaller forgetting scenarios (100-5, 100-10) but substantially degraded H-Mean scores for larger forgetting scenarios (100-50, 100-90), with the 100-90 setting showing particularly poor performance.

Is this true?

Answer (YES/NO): NO